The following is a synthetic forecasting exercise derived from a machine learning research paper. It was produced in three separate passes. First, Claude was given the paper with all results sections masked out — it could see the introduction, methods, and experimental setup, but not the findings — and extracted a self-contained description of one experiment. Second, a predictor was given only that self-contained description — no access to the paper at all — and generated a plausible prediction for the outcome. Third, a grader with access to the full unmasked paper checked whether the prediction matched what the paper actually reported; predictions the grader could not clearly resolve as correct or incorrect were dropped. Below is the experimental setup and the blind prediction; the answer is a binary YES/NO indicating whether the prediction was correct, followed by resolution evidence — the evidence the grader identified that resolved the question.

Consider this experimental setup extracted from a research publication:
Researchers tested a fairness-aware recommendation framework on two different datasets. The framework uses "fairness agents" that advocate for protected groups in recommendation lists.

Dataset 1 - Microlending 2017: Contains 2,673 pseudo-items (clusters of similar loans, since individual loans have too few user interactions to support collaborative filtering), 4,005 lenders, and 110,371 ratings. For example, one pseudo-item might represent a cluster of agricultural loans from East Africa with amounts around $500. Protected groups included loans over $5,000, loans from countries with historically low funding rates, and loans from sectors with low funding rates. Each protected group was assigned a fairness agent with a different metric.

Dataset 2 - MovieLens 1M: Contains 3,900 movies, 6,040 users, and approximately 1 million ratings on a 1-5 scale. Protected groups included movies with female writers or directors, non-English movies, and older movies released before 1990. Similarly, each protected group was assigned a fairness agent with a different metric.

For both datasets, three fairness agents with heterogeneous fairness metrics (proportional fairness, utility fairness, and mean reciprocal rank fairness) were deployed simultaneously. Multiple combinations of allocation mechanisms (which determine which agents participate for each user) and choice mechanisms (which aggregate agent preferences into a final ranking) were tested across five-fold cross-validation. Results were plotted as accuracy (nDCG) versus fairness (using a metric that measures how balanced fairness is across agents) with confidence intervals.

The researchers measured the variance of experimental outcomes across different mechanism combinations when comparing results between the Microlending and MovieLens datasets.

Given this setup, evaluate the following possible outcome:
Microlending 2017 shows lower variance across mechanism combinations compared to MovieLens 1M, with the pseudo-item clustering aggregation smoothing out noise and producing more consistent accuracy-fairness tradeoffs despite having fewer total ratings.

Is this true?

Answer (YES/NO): NO